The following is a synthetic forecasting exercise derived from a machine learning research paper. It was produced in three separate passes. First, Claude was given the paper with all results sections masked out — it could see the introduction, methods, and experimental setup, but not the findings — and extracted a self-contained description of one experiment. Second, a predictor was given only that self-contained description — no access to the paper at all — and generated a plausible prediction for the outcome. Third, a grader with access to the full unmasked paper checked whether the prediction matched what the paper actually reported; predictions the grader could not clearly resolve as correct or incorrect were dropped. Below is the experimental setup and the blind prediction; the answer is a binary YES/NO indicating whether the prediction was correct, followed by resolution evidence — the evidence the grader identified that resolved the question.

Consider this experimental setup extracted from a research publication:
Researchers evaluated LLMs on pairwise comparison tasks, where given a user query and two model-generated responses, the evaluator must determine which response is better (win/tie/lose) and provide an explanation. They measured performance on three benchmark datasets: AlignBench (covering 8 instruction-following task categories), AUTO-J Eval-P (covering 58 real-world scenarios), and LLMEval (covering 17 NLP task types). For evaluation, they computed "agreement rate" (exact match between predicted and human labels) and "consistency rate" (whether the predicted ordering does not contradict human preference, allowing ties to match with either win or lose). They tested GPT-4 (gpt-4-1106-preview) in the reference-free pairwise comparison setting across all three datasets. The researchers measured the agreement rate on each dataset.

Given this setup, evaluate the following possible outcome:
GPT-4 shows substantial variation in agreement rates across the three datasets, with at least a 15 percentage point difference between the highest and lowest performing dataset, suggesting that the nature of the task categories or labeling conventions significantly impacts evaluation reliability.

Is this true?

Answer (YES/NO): YES